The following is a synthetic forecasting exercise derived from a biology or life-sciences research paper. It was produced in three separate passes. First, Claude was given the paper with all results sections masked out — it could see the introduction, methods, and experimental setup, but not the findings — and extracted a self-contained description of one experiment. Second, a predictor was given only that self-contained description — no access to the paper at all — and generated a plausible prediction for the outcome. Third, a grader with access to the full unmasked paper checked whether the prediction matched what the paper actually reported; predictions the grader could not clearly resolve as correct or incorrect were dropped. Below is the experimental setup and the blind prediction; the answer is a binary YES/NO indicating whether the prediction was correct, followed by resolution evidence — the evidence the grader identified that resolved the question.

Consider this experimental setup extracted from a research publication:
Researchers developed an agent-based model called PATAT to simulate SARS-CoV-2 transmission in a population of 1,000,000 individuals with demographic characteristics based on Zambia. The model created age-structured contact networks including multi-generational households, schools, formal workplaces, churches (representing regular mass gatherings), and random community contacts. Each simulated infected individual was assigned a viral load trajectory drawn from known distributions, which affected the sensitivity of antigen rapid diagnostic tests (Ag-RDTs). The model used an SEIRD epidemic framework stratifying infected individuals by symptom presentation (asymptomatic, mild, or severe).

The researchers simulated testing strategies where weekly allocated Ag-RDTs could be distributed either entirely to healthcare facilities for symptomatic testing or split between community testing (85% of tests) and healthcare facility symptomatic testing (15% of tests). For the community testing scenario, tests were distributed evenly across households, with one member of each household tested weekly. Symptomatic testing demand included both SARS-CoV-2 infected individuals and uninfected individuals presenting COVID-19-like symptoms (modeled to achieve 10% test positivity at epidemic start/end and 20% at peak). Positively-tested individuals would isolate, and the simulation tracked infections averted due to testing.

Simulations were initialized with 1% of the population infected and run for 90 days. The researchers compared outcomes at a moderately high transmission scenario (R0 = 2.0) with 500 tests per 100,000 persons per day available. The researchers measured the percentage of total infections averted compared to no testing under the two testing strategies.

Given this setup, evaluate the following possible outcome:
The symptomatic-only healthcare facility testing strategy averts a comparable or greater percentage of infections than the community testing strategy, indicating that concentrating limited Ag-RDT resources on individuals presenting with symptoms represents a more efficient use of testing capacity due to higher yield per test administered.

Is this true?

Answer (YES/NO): YES